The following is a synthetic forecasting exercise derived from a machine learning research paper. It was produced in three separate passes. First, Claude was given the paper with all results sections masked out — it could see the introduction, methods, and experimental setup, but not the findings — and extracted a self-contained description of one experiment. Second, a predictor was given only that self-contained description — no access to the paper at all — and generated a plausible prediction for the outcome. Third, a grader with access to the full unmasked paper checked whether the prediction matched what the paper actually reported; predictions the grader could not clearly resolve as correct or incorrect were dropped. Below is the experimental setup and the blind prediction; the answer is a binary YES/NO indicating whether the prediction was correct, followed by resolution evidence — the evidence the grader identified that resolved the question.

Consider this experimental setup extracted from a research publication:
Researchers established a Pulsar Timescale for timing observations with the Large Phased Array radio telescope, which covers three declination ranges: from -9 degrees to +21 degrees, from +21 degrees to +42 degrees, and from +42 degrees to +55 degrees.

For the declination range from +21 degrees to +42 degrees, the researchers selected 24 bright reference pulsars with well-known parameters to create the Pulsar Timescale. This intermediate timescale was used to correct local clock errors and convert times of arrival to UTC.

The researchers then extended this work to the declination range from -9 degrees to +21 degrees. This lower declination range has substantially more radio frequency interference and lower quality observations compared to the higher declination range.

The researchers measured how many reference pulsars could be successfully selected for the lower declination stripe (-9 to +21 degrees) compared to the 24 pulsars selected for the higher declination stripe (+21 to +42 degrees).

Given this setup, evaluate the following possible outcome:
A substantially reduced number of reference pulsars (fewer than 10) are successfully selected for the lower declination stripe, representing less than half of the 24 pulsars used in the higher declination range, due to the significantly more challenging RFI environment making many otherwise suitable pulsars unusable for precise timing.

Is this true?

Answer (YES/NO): NO